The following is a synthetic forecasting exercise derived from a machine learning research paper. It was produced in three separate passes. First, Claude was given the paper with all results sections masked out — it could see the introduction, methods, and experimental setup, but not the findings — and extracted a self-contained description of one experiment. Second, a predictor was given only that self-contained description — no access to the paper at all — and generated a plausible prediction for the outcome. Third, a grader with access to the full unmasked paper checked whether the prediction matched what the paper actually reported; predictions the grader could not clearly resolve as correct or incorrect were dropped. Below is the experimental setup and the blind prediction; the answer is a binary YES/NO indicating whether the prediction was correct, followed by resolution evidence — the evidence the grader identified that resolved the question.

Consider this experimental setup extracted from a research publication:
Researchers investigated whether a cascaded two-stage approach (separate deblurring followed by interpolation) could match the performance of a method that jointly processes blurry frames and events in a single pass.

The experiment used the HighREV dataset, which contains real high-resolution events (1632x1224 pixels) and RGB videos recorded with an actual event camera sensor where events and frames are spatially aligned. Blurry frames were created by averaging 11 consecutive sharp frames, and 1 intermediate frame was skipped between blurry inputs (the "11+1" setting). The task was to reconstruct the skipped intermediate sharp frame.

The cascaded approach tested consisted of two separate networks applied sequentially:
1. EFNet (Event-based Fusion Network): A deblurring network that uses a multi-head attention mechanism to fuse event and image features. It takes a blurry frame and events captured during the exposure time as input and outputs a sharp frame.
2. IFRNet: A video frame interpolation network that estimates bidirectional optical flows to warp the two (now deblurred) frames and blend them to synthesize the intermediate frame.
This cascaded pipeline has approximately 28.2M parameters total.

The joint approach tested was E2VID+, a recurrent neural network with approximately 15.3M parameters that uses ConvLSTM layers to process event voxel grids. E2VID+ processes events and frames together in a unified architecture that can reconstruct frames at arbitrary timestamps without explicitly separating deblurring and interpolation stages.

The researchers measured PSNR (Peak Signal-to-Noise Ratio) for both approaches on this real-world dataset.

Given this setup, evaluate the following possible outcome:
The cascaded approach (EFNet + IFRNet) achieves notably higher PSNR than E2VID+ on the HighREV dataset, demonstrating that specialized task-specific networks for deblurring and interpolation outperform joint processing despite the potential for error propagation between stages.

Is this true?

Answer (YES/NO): NO